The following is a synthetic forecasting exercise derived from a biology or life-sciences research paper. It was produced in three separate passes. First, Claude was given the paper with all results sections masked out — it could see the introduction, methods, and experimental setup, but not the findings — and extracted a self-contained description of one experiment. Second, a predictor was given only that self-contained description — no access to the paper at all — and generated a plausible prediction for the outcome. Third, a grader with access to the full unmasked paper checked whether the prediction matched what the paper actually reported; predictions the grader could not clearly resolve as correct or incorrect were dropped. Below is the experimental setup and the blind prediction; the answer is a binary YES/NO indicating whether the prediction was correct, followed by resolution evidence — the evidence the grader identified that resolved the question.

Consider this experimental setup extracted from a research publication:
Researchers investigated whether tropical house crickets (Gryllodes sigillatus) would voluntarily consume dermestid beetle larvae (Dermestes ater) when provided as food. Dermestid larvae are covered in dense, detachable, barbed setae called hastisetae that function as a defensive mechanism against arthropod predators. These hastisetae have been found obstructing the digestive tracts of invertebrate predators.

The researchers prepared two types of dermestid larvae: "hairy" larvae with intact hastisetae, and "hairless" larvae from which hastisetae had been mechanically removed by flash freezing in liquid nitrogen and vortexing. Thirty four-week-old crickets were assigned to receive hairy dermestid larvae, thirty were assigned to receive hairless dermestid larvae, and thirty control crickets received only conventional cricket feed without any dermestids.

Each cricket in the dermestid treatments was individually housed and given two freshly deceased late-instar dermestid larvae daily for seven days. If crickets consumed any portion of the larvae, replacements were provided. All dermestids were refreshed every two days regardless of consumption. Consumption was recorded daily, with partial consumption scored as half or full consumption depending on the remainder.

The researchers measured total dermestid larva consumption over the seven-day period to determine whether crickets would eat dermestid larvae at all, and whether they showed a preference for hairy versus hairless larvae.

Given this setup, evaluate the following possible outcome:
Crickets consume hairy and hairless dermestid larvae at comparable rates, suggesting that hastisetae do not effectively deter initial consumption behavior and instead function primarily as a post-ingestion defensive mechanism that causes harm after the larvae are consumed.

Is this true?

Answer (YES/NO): NO